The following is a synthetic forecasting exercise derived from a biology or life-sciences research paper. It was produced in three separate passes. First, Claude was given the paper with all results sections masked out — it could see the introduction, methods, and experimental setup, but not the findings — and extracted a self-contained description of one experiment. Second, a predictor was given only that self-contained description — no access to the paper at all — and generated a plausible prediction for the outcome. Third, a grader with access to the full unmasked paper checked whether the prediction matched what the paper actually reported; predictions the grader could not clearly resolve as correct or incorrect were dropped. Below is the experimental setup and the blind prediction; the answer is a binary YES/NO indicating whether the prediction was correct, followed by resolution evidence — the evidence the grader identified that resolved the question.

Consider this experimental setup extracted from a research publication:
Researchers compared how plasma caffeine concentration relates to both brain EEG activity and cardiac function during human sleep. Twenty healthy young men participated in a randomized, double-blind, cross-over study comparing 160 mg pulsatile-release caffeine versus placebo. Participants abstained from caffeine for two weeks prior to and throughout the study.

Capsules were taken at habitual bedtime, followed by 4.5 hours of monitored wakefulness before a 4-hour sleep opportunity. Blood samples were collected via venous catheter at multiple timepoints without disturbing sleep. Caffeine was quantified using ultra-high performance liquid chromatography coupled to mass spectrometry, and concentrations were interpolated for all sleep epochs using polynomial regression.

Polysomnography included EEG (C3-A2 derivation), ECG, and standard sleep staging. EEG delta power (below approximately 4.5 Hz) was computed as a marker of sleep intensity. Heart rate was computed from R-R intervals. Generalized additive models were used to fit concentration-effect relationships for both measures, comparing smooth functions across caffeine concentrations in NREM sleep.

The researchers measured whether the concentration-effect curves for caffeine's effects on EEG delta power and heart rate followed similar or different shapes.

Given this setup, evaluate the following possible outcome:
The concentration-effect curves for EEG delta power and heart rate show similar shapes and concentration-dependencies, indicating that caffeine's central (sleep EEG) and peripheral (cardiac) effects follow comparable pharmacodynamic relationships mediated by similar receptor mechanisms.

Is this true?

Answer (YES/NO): NO